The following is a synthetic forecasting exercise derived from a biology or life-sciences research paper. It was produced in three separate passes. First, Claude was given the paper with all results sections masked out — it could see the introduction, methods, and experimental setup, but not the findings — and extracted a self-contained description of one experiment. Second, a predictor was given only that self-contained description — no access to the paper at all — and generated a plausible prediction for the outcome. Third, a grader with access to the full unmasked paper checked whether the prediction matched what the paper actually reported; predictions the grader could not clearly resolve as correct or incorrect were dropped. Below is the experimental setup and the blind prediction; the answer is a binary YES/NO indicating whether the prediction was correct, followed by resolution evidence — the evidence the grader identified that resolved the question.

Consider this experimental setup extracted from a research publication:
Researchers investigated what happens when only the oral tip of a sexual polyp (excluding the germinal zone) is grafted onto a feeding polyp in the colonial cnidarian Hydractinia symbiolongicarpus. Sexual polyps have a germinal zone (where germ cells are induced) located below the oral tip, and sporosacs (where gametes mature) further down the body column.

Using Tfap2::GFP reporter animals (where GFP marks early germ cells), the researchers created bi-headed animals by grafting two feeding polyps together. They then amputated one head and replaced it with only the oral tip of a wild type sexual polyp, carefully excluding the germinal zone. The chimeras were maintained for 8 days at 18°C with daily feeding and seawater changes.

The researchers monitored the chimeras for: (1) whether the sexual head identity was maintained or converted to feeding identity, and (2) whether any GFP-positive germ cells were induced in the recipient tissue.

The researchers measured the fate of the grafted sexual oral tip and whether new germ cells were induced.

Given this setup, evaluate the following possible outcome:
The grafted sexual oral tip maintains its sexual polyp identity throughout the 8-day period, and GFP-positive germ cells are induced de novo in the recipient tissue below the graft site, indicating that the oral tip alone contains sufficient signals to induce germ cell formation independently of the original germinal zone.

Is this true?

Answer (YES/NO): NO